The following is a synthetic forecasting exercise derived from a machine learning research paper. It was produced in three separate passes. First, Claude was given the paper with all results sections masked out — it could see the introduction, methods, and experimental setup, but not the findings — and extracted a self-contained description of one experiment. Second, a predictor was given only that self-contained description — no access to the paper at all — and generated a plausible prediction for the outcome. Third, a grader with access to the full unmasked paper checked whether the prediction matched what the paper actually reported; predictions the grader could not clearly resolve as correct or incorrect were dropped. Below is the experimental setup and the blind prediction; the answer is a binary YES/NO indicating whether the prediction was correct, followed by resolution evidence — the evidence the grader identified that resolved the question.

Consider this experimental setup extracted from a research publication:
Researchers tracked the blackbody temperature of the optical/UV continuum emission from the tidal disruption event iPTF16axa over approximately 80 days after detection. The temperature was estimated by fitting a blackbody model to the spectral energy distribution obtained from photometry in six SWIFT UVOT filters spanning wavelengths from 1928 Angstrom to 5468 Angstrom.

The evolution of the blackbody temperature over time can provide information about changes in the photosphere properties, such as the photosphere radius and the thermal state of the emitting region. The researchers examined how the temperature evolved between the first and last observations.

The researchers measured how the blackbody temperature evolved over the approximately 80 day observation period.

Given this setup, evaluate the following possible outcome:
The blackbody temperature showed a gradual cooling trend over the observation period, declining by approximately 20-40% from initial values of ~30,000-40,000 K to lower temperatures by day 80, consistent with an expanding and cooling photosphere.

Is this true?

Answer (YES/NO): NO